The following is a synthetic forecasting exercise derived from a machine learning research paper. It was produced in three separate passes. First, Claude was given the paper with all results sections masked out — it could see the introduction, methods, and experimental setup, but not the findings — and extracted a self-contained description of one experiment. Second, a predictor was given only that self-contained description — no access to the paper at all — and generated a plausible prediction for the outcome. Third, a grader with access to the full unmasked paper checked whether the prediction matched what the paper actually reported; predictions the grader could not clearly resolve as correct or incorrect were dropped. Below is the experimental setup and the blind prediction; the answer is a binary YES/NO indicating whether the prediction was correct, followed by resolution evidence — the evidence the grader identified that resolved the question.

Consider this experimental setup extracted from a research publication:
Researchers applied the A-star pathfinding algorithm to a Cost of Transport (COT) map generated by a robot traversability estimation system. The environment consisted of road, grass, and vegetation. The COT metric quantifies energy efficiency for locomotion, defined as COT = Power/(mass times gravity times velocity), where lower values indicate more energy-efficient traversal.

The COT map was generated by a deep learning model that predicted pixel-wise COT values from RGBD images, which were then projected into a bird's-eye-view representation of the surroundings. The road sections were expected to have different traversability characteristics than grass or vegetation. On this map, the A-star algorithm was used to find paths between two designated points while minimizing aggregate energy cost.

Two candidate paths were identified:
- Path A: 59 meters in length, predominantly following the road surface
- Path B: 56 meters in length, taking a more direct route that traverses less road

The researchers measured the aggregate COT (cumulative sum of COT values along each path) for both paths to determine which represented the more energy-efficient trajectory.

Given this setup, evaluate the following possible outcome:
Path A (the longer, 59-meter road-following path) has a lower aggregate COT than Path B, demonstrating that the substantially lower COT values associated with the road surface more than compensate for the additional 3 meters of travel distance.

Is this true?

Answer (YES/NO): YES